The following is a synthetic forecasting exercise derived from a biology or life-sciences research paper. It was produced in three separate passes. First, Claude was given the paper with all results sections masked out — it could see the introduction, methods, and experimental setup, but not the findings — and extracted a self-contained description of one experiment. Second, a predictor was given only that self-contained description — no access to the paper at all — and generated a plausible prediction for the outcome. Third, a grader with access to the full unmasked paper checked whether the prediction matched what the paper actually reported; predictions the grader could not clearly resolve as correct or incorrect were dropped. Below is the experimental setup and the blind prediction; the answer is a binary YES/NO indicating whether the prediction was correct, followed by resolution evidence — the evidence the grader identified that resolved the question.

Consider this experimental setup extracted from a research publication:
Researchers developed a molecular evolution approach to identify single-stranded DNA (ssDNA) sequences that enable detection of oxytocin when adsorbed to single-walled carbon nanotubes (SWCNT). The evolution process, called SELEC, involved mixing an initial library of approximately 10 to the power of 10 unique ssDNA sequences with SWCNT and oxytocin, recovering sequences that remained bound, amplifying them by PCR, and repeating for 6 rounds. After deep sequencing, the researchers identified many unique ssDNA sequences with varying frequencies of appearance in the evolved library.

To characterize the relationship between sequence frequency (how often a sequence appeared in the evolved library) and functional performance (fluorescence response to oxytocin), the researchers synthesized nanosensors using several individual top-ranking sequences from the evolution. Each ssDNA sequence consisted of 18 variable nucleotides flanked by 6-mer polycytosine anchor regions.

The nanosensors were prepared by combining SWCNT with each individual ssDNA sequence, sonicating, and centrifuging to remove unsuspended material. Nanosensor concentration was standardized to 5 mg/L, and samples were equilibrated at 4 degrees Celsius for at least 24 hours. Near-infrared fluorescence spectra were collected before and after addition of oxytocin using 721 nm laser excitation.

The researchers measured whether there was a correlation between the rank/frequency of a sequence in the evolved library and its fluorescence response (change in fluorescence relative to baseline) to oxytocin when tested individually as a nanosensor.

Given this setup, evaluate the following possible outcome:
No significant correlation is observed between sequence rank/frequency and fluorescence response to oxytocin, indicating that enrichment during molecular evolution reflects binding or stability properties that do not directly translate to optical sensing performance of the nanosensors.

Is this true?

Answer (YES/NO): NO